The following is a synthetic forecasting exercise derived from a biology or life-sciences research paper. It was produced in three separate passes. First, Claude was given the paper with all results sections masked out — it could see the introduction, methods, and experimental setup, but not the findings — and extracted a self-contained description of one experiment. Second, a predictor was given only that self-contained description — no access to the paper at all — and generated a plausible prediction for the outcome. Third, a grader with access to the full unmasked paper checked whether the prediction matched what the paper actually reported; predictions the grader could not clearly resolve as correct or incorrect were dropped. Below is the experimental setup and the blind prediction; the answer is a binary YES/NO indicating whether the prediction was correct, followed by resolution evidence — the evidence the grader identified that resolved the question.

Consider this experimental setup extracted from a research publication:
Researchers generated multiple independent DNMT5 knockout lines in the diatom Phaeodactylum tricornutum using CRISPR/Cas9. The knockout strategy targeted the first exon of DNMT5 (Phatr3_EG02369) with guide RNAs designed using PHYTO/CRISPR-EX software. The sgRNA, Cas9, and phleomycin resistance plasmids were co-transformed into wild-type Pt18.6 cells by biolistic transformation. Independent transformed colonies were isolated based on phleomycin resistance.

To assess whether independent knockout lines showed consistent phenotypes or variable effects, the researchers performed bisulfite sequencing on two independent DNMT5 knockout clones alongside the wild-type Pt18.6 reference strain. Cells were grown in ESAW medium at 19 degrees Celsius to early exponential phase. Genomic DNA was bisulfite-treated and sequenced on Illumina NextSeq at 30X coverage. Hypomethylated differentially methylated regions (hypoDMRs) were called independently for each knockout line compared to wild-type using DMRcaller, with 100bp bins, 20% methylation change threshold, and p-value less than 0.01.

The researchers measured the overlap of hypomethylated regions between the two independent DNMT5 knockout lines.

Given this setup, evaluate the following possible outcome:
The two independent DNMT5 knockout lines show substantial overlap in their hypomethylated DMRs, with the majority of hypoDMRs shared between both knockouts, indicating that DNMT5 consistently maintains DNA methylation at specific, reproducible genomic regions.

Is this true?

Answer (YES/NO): YES